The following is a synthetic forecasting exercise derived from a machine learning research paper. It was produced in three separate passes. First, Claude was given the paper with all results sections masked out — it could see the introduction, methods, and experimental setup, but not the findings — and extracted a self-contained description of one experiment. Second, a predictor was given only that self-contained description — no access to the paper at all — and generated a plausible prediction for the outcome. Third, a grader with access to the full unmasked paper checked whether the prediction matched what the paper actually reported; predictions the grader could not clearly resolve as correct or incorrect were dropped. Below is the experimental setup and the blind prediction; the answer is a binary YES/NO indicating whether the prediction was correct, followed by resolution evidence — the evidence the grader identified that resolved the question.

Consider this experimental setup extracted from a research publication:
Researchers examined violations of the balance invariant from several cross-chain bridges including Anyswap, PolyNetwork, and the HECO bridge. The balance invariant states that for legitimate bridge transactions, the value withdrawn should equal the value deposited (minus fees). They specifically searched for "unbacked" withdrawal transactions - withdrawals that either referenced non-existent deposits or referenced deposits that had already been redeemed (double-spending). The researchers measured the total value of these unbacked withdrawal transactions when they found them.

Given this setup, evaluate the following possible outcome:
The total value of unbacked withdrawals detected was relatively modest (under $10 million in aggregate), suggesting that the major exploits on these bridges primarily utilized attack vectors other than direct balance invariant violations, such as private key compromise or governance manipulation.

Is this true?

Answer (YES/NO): NO